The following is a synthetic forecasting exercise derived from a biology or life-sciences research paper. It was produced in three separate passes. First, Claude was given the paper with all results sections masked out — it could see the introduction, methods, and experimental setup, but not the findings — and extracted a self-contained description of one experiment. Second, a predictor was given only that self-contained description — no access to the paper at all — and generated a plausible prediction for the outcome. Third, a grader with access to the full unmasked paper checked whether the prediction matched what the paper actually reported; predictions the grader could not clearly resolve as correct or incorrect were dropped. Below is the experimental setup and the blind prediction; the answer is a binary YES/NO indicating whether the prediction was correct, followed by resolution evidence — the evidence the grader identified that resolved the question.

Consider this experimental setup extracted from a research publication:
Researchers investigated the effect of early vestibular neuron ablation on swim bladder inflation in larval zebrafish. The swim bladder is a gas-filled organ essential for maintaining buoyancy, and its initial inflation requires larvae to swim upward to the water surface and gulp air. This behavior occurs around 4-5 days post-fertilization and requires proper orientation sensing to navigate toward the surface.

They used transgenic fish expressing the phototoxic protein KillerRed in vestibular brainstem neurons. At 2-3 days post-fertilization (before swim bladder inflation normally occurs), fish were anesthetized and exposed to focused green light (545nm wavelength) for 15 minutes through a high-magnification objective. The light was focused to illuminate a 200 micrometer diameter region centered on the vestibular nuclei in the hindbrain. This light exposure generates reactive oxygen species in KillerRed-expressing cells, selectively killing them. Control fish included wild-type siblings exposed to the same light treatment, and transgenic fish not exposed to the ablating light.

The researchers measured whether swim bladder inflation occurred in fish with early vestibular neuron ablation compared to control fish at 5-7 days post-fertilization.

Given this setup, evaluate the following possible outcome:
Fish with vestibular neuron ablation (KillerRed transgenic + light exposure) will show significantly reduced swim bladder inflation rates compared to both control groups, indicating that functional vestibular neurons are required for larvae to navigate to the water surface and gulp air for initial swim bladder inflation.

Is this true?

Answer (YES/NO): YES